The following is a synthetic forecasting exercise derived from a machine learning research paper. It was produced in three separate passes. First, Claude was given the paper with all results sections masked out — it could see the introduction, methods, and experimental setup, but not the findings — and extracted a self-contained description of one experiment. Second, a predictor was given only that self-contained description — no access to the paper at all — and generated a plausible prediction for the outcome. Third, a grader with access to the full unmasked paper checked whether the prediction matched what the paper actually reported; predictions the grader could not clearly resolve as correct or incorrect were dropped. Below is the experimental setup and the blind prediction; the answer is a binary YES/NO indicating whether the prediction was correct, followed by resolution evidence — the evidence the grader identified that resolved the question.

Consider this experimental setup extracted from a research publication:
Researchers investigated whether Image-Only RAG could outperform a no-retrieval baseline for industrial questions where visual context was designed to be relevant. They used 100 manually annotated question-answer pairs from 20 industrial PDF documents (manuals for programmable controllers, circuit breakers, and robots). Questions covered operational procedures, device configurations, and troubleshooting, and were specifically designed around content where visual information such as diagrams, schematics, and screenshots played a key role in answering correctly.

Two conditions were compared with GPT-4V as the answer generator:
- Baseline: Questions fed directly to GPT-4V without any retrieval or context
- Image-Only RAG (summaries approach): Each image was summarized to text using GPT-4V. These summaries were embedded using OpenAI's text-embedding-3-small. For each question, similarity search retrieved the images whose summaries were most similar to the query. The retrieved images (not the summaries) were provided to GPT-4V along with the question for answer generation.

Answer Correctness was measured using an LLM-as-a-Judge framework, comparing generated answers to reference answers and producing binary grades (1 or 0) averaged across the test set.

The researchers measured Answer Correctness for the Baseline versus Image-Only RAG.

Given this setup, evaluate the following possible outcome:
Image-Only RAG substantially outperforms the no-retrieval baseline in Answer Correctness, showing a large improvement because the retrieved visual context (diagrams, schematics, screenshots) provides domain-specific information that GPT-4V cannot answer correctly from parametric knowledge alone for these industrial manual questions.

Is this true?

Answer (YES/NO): NO